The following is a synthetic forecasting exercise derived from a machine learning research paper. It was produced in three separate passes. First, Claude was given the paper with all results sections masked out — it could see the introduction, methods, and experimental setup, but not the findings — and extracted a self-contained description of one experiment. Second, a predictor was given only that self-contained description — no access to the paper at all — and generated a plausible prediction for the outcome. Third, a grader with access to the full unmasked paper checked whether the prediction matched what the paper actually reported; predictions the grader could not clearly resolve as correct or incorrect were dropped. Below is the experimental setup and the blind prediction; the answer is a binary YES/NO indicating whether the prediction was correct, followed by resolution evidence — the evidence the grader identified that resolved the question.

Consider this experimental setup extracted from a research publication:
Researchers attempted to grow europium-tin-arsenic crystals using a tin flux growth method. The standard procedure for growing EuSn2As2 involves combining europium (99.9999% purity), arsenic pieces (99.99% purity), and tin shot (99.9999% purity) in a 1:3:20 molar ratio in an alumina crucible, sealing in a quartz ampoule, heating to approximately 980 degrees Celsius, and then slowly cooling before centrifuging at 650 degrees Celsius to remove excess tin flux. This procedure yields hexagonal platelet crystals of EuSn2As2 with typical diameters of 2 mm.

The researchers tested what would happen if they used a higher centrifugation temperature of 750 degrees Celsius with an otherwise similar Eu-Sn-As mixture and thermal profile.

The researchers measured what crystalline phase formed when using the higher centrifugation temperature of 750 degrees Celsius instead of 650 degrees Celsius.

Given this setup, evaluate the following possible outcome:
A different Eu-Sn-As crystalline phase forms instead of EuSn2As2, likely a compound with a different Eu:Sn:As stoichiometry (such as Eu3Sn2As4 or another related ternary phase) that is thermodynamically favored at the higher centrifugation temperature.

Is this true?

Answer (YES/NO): YES